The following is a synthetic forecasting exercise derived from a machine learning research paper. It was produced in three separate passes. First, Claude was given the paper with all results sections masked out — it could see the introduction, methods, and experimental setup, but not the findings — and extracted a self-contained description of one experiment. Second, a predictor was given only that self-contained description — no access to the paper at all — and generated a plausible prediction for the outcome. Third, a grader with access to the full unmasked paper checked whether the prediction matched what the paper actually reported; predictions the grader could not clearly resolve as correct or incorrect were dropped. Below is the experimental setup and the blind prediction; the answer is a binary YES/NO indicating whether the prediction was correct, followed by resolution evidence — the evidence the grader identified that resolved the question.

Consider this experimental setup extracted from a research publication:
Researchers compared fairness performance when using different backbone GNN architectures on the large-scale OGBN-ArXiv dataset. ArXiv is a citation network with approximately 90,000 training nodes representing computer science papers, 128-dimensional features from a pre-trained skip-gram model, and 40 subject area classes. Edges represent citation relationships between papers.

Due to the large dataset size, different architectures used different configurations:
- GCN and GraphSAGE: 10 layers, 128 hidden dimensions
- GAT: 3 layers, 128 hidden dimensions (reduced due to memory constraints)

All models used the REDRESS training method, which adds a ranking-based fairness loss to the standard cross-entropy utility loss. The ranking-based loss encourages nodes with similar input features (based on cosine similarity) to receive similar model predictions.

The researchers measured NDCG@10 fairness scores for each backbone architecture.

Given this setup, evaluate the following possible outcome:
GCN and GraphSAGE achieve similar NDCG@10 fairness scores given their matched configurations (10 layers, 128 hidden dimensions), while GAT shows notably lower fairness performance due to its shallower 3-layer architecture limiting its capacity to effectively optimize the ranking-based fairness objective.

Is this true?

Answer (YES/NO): NO